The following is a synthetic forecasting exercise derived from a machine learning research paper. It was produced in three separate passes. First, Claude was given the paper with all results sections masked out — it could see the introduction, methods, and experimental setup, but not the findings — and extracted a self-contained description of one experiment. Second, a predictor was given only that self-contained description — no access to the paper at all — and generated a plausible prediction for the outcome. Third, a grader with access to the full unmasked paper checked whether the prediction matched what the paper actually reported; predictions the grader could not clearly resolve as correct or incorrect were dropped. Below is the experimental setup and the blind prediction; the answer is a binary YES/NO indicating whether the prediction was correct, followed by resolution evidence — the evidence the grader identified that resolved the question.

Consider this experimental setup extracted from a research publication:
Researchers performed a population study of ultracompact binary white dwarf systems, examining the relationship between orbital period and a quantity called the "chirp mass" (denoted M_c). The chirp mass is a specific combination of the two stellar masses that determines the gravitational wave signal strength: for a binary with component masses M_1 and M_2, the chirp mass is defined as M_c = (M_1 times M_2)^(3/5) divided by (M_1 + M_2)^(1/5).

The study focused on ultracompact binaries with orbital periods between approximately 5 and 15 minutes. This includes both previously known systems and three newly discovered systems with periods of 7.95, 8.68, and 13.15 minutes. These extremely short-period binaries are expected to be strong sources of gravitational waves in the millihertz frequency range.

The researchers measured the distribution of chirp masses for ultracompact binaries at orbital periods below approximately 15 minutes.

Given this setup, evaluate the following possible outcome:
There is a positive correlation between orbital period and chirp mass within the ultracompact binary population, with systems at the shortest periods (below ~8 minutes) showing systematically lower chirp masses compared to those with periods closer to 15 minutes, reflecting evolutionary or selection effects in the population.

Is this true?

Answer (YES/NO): NO